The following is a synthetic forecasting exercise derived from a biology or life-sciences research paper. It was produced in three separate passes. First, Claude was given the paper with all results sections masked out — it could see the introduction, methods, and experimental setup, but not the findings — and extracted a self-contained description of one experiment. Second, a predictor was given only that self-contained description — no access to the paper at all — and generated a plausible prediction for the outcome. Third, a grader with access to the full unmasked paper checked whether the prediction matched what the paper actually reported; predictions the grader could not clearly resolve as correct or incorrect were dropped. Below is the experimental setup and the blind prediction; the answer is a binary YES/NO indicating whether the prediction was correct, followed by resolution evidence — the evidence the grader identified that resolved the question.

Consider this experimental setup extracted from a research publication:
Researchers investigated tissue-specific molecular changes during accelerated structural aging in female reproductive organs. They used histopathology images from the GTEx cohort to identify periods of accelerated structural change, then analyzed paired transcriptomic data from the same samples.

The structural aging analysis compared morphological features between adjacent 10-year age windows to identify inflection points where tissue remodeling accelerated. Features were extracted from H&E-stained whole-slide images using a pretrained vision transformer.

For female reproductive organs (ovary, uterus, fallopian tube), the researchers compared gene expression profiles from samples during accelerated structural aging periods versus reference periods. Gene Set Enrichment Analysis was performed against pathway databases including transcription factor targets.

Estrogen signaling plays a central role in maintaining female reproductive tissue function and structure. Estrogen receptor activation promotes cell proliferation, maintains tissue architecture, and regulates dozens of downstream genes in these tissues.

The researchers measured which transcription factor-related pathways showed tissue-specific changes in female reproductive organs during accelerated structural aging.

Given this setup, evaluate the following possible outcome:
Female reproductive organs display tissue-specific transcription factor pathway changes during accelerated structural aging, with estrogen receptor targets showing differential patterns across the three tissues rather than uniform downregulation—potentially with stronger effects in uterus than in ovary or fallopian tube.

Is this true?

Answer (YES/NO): NO